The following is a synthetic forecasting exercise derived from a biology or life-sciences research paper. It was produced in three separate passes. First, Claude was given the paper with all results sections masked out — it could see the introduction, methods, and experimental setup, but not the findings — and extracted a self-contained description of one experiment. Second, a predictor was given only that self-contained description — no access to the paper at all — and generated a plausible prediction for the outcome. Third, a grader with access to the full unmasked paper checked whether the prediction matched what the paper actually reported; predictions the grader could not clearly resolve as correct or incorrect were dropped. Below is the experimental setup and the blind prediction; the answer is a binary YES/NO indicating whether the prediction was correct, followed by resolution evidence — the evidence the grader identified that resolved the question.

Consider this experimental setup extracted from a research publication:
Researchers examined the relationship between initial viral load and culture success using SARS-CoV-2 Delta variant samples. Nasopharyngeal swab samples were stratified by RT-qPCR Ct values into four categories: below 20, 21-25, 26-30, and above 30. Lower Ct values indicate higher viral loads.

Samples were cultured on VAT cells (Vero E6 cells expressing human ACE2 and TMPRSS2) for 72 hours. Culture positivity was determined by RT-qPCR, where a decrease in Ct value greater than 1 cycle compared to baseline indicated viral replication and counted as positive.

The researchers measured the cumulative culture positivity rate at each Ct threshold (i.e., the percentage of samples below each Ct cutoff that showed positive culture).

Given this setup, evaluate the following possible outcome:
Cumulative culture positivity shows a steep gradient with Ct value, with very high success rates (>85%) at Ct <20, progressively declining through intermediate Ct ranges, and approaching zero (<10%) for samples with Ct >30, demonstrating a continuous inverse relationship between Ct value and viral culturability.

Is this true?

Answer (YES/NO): NO